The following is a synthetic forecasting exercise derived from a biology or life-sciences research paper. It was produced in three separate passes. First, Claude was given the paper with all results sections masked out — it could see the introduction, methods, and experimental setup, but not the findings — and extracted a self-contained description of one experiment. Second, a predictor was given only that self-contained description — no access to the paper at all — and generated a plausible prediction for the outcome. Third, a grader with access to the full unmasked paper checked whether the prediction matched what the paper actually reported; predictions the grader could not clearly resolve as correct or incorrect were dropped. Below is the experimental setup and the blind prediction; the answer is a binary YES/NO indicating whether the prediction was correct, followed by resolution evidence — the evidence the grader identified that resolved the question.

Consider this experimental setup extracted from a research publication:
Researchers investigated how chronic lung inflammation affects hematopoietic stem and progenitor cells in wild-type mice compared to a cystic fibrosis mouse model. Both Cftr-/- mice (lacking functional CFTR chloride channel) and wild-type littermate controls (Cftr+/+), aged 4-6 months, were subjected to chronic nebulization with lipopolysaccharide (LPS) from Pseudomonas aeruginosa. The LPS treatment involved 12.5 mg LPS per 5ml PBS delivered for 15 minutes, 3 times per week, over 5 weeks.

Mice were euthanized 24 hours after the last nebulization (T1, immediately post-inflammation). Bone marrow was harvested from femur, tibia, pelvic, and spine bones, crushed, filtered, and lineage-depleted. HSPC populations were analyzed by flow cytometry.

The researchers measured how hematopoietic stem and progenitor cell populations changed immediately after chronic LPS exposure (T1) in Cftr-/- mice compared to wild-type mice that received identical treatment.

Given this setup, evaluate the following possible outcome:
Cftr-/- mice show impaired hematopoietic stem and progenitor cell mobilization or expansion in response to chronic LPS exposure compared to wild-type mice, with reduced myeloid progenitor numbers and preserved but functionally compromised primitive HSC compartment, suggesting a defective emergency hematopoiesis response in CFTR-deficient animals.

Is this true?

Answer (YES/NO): NO